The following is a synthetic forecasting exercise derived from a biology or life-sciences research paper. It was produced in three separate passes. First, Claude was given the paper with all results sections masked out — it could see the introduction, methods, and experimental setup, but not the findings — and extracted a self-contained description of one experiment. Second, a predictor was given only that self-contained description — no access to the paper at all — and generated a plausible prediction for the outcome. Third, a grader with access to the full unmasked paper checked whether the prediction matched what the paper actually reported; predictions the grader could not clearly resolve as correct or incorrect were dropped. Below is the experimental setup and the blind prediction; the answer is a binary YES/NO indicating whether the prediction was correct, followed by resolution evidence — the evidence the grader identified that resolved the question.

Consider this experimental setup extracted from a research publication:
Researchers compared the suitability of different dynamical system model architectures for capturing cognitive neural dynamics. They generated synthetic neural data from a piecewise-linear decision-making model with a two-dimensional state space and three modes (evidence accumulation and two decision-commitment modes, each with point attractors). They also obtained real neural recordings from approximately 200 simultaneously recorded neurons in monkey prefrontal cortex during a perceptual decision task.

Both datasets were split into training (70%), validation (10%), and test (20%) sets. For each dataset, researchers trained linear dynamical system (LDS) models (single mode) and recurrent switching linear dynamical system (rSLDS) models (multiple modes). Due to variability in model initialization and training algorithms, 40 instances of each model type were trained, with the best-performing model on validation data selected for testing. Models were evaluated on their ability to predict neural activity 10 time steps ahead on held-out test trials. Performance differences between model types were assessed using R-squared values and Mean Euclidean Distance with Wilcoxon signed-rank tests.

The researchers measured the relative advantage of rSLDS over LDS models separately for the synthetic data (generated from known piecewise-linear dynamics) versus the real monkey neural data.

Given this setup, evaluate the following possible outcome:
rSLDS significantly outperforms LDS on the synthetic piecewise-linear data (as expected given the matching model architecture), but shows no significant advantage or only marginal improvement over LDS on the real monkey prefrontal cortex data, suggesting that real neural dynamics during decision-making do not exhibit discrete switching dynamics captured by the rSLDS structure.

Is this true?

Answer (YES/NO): YES